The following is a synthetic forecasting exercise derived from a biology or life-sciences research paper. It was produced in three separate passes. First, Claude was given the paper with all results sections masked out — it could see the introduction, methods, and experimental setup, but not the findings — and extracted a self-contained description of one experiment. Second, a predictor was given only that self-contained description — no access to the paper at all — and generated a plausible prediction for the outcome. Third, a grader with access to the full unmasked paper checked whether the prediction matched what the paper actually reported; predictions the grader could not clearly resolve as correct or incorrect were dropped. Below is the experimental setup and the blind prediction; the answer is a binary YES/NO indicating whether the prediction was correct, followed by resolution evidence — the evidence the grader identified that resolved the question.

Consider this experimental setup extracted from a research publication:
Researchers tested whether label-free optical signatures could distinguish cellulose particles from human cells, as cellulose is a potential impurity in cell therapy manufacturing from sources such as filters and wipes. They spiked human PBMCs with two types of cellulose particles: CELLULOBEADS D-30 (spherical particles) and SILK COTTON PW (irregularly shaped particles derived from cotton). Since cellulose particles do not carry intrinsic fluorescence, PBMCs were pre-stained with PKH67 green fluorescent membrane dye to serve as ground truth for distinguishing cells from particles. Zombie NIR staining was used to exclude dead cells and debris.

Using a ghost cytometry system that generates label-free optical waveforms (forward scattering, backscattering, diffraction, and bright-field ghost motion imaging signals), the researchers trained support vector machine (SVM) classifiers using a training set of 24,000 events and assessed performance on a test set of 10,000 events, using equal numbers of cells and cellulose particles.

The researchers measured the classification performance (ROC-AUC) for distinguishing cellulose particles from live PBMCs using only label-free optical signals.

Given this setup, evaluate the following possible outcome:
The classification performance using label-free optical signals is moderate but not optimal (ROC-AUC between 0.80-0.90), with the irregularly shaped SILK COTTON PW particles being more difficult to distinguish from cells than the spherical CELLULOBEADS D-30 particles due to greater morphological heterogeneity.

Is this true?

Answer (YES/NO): NO